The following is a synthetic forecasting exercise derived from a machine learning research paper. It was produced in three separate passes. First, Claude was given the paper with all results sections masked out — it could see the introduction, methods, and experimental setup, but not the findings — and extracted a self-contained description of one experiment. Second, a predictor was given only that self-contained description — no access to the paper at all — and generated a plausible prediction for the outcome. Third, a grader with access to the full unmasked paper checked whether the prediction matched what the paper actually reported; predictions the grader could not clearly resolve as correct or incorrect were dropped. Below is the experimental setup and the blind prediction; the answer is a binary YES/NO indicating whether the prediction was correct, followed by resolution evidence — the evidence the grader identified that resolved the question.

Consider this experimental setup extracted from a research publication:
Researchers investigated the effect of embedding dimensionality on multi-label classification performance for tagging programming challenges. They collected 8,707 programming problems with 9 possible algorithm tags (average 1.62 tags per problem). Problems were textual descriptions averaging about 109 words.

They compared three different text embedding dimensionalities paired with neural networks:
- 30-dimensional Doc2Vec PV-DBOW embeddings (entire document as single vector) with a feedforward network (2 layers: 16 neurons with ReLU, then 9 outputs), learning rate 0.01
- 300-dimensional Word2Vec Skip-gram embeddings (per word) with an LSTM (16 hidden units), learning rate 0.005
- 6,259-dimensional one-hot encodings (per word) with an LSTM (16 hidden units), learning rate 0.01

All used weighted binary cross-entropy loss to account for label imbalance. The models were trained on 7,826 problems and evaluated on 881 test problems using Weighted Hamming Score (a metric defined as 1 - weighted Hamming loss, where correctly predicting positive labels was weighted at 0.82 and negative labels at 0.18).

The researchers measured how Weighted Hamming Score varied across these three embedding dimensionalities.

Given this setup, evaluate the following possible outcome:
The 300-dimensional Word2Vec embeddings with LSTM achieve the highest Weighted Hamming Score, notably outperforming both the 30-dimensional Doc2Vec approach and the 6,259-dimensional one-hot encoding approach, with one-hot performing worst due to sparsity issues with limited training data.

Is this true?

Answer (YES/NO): NO